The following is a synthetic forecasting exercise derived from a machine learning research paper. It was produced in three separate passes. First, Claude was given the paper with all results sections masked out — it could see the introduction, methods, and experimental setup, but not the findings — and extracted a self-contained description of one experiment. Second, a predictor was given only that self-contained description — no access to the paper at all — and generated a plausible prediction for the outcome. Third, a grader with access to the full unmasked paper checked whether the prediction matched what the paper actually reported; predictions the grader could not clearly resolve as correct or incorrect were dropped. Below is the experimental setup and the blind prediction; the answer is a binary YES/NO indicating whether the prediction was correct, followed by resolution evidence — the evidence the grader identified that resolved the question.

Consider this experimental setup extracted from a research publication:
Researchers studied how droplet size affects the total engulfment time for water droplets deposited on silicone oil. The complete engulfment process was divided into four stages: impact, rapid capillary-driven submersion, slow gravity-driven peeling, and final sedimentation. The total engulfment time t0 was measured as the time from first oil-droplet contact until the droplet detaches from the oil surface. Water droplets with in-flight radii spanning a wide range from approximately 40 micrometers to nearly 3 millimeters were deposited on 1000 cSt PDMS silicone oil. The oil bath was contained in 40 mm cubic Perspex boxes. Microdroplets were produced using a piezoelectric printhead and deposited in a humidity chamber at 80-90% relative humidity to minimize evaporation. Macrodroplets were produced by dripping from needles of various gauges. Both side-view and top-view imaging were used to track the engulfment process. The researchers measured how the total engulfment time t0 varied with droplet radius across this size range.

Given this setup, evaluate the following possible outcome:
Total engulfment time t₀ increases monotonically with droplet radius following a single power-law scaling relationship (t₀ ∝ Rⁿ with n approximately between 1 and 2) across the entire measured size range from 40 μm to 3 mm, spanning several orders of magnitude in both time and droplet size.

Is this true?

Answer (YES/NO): NO